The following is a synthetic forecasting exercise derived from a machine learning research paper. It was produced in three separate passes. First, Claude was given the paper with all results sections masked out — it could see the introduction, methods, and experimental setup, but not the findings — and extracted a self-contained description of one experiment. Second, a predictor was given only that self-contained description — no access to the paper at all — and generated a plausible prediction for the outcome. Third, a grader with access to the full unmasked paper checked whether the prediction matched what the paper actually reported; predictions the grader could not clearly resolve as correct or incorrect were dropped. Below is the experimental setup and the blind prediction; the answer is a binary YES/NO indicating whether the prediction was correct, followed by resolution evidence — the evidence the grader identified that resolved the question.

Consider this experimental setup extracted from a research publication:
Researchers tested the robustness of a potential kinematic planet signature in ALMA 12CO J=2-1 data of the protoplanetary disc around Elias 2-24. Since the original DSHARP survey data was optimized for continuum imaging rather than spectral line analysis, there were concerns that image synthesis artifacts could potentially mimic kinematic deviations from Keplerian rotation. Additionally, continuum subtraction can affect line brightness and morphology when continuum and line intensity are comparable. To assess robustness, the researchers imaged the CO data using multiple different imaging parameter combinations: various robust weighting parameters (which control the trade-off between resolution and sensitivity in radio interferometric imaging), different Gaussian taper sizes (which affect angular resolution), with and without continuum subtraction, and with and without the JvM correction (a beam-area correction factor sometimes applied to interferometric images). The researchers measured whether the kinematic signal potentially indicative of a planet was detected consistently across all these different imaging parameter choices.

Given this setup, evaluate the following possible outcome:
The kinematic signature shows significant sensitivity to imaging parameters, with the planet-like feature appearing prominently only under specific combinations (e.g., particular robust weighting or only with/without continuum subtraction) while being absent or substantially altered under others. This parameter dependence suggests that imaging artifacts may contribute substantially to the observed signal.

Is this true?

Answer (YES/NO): NO